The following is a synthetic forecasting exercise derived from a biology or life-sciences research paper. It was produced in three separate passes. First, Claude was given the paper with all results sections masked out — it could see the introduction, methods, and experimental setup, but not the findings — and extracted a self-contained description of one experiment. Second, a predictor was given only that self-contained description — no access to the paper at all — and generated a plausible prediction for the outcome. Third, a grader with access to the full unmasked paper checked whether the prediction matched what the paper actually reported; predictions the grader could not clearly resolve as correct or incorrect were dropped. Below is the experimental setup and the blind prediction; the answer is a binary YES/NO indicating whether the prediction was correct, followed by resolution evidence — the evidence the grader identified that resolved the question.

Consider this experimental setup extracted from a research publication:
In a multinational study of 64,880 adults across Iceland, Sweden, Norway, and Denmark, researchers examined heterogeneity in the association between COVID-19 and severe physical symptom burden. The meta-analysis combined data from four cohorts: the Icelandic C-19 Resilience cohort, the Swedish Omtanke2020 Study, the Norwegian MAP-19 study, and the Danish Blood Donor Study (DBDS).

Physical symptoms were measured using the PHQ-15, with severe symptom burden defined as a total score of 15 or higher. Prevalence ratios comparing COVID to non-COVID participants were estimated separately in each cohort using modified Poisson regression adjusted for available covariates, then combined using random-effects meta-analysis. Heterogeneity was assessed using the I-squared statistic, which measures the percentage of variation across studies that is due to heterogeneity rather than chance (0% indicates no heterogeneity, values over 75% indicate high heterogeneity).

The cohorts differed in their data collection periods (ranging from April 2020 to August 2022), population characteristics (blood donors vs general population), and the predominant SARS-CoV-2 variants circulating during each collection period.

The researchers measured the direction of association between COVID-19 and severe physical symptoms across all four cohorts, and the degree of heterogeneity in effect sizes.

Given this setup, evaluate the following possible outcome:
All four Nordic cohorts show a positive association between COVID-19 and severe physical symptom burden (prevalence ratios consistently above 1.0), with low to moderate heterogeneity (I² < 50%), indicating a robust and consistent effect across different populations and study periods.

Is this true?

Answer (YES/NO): YES